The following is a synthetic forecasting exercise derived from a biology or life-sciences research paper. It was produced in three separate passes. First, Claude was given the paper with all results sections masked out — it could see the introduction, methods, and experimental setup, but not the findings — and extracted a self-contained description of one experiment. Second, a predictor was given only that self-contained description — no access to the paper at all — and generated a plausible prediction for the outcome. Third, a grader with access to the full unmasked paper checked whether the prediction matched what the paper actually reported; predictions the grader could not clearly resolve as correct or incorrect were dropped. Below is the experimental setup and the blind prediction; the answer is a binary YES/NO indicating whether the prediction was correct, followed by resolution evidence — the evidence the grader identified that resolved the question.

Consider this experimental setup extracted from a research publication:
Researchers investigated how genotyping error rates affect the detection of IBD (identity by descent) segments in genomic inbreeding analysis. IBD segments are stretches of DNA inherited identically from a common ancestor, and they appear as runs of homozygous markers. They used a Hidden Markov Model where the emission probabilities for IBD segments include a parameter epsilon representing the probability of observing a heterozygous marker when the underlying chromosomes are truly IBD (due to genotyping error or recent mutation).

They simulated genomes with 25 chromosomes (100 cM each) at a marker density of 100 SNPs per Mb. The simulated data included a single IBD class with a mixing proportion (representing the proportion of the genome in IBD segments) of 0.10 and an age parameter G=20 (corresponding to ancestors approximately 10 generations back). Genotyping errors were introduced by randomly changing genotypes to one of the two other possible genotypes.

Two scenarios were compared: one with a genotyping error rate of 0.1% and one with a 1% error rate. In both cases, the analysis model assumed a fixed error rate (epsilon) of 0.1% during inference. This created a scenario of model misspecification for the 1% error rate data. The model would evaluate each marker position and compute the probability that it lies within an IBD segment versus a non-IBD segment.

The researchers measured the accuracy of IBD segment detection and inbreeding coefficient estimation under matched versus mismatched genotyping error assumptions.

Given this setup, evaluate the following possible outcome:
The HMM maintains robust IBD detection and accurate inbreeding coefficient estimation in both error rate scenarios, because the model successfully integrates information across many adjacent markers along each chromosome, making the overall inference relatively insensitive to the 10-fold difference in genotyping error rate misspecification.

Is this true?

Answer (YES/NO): NO